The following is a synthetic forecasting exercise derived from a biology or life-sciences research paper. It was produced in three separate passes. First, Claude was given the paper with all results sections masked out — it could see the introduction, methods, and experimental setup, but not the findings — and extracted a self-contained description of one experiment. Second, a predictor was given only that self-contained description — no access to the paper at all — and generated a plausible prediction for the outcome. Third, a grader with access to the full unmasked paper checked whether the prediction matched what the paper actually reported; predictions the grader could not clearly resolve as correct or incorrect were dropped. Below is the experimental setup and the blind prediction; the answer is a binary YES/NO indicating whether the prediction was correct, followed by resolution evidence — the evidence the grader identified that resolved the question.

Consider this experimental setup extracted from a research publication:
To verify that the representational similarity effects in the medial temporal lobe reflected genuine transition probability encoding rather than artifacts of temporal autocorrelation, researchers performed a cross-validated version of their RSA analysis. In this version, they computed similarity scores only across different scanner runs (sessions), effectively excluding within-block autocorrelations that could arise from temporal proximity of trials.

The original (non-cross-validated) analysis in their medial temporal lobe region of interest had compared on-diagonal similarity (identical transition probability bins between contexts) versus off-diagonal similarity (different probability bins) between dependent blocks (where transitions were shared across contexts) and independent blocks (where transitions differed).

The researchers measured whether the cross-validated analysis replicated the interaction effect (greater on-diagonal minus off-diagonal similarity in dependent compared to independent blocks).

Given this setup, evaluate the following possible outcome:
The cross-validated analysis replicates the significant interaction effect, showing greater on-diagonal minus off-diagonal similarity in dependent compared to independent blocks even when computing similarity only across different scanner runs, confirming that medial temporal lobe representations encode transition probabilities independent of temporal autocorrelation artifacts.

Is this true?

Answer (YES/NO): NO